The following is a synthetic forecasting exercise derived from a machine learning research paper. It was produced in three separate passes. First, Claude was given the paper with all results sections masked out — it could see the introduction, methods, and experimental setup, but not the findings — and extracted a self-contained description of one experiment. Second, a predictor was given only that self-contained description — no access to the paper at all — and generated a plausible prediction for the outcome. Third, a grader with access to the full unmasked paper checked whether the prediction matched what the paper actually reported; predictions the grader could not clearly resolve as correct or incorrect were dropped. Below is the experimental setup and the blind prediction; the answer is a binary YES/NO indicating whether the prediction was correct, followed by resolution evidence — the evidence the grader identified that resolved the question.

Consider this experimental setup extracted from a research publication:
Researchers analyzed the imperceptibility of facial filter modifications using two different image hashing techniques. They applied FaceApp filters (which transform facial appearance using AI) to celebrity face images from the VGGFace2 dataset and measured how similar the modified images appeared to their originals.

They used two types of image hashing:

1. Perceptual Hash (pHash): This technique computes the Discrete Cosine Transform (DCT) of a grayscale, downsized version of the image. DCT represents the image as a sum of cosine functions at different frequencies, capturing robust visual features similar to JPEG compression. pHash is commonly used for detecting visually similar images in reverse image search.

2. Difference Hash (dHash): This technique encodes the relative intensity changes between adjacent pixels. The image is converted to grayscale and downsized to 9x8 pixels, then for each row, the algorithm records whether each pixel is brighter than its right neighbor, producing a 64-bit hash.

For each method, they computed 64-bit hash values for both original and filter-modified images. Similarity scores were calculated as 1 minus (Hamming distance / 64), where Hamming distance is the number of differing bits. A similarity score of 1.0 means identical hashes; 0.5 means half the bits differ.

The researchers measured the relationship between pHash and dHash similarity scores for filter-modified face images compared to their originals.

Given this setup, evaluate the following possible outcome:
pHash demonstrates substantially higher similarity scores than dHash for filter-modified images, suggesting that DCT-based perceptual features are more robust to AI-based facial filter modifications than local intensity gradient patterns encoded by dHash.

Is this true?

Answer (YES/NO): NO